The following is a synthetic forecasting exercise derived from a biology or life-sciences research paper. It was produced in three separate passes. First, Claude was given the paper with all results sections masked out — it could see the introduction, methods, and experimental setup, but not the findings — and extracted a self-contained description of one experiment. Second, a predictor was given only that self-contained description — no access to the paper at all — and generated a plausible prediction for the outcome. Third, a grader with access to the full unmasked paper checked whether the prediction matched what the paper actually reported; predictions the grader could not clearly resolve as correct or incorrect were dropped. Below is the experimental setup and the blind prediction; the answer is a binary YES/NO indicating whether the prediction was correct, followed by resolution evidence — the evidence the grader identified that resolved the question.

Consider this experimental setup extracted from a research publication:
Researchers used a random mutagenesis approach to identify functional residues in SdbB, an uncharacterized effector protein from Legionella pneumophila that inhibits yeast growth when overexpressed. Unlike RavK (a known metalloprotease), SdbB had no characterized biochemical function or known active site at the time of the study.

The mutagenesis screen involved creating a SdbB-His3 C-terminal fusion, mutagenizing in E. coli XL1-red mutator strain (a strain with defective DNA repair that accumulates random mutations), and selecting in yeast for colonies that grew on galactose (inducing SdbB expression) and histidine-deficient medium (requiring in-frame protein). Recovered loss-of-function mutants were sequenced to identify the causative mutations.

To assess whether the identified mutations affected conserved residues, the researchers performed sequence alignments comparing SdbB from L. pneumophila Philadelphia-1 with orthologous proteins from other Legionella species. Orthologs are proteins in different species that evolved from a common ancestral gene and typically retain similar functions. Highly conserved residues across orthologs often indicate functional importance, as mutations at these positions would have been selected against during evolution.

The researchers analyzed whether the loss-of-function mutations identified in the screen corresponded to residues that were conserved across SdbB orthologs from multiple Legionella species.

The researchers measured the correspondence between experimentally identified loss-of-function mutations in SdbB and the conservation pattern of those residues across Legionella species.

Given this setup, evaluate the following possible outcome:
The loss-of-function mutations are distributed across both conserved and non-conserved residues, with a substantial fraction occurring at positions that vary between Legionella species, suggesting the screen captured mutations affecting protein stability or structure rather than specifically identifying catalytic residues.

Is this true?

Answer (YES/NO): NO